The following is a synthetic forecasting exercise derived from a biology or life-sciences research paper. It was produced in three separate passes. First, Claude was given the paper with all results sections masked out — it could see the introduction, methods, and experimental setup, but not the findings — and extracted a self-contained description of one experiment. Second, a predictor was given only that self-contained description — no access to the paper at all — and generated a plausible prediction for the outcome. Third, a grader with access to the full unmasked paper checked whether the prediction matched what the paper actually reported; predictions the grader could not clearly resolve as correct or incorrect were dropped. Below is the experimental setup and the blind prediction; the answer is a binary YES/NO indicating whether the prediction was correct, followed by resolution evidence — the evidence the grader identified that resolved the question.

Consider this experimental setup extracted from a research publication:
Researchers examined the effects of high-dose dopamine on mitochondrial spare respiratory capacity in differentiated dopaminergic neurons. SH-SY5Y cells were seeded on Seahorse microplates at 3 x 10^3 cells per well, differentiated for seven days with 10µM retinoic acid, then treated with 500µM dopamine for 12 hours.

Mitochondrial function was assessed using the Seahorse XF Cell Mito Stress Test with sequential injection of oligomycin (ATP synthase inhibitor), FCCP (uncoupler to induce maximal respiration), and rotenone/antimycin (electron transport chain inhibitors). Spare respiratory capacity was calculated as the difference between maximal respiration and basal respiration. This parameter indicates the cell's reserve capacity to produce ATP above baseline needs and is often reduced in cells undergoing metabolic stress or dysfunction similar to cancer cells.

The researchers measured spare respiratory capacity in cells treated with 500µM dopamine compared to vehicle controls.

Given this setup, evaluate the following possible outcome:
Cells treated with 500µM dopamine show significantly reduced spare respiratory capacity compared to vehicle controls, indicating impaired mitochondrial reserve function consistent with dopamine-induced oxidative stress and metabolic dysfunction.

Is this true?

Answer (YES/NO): NO